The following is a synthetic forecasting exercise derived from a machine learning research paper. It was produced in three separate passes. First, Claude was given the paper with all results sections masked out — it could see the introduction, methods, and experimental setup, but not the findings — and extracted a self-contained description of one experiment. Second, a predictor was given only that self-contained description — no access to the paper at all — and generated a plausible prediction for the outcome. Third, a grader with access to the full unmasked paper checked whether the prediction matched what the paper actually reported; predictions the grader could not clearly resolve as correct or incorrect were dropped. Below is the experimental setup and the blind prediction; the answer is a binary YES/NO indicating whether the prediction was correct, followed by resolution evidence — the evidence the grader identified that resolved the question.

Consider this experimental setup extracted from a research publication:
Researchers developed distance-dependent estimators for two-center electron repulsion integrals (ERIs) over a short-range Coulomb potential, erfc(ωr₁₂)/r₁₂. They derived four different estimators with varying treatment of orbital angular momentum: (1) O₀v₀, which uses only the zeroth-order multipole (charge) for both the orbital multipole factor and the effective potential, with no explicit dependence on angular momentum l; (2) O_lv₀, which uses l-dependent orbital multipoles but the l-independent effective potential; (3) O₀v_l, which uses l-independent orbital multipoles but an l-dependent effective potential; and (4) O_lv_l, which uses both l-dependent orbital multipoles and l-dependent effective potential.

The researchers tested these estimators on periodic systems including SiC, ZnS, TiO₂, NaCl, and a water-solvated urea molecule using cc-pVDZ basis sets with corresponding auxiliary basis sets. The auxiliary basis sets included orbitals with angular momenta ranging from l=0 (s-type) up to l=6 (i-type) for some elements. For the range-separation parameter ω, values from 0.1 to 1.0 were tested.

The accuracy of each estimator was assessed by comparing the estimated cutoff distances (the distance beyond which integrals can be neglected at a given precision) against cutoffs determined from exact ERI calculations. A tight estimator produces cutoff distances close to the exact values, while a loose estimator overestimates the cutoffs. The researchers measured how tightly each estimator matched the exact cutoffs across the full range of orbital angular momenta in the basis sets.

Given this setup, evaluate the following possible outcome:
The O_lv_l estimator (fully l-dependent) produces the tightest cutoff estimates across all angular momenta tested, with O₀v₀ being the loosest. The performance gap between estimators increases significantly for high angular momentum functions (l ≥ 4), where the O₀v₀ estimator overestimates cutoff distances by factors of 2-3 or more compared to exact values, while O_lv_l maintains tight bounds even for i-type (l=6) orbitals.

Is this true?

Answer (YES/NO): NO